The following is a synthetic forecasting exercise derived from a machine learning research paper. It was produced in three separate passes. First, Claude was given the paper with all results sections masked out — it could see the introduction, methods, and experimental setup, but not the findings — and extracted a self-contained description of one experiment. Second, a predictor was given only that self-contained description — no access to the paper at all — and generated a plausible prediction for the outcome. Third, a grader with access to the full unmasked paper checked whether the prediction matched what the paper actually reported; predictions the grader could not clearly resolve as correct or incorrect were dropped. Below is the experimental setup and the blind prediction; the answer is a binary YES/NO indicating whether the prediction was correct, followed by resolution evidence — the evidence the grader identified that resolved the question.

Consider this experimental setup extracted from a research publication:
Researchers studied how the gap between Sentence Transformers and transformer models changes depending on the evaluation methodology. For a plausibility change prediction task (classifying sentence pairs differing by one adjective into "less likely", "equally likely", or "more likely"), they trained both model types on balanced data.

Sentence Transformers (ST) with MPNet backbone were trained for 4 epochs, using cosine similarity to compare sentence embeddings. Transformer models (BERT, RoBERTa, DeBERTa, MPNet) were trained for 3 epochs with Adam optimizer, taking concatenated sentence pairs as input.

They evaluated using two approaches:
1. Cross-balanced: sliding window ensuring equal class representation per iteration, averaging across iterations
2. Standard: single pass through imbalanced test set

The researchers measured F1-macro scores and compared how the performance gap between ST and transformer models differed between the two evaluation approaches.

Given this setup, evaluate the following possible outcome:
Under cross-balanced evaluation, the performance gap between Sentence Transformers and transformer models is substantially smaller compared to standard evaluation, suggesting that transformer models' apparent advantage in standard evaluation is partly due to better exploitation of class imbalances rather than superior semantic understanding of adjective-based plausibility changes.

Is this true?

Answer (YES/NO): YES